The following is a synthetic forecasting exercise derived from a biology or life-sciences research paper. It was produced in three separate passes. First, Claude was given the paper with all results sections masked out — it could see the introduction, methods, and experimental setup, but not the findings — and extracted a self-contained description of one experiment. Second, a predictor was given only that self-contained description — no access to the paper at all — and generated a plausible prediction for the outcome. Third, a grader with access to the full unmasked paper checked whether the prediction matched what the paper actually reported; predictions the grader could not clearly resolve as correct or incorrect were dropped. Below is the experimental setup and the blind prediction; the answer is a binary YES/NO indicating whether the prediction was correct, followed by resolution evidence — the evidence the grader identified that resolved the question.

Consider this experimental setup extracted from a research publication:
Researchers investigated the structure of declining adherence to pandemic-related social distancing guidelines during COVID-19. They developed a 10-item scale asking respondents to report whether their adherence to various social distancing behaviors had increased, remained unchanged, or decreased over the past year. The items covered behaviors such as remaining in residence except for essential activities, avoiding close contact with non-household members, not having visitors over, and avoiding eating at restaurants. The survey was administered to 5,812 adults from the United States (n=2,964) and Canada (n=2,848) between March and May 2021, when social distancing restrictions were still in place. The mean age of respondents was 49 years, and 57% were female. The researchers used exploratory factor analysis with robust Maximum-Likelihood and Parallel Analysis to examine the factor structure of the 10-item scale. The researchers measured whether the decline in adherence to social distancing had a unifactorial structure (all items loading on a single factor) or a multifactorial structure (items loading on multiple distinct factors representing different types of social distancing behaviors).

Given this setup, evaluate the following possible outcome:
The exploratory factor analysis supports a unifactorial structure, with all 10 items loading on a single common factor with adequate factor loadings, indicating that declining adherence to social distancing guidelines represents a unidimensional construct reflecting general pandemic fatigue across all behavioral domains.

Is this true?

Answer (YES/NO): YES